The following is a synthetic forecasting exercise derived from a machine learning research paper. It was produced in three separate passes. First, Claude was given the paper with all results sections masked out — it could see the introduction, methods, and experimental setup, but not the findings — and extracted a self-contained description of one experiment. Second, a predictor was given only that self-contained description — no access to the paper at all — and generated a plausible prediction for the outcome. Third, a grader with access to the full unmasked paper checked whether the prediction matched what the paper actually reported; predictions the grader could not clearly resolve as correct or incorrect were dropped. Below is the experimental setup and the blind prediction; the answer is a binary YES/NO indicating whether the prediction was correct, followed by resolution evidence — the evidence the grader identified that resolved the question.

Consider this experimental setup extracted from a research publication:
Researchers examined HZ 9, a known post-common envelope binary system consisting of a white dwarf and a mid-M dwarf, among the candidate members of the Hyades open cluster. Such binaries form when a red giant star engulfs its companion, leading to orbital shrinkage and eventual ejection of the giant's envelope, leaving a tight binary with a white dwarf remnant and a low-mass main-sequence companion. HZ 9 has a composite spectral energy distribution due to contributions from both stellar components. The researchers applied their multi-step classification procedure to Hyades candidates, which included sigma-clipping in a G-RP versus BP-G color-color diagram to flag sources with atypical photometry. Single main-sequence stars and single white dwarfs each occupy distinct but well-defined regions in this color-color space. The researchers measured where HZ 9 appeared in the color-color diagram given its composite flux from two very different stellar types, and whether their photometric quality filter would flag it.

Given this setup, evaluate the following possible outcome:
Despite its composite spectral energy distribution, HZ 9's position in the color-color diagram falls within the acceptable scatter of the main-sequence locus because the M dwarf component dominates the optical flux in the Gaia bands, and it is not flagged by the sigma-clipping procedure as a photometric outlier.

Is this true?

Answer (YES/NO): NO